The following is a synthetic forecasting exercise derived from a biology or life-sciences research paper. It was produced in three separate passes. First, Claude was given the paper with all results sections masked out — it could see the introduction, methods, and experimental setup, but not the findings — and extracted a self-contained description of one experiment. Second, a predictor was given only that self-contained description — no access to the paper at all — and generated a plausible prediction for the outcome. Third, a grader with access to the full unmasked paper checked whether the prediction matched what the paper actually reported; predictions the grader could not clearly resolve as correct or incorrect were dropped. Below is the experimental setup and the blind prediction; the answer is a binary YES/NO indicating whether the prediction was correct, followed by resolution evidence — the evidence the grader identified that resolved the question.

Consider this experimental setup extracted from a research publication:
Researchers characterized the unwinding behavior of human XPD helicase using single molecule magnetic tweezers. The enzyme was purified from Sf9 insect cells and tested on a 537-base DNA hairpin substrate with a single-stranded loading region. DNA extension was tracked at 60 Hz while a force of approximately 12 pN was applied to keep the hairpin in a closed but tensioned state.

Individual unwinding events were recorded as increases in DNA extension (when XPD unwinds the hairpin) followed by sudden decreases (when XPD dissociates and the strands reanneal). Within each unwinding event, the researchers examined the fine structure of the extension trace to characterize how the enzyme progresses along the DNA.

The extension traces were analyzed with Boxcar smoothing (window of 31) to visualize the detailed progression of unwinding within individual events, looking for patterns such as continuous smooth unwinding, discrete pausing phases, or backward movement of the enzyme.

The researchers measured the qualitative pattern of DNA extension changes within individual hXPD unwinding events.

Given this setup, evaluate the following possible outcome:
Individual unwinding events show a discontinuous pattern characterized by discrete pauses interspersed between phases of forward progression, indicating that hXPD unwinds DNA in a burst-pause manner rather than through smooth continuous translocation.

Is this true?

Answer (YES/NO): YES